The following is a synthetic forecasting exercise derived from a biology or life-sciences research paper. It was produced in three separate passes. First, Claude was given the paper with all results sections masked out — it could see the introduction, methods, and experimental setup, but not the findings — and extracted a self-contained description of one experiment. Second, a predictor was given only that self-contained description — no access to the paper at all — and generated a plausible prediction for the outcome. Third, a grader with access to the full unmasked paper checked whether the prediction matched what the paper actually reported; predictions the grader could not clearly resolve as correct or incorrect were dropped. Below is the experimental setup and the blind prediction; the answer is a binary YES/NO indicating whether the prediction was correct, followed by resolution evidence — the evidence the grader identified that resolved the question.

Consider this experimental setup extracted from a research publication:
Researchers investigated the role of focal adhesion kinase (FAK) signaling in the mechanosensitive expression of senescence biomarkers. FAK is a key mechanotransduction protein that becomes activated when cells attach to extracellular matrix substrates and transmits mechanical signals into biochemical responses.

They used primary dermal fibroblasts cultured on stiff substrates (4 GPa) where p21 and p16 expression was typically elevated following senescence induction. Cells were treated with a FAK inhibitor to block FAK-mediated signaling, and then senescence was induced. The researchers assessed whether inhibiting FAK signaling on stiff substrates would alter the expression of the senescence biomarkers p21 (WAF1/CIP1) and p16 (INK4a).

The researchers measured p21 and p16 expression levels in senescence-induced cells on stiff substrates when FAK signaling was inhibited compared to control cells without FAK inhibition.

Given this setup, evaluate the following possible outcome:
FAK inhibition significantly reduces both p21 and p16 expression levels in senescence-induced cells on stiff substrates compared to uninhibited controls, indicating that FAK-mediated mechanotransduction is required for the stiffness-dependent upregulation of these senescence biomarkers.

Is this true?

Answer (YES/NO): NO